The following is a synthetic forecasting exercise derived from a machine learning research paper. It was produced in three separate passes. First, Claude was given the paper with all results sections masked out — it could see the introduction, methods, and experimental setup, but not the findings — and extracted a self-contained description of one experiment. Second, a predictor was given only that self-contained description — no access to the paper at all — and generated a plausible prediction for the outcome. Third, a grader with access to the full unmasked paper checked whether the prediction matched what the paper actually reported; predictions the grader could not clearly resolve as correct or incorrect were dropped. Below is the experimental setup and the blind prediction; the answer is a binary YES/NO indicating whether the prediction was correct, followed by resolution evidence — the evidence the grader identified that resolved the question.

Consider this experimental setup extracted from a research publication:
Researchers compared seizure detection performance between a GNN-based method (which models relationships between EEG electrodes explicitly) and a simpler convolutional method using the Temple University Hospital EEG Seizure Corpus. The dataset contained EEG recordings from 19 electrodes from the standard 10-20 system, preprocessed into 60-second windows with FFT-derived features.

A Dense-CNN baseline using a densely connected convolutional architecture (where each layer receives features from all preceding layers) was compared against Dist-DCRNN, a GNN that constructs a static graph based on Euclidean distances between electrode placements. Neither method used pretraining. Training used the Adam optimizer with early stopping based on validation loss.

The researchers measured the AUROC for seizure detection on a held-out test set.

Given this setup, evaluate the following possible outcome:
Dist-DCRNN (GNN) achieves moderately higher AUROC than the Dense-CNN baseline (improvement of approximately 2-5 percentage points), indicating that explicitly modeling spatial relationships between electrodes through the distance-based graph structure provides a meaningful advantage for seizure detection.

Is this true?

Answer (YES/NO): NO